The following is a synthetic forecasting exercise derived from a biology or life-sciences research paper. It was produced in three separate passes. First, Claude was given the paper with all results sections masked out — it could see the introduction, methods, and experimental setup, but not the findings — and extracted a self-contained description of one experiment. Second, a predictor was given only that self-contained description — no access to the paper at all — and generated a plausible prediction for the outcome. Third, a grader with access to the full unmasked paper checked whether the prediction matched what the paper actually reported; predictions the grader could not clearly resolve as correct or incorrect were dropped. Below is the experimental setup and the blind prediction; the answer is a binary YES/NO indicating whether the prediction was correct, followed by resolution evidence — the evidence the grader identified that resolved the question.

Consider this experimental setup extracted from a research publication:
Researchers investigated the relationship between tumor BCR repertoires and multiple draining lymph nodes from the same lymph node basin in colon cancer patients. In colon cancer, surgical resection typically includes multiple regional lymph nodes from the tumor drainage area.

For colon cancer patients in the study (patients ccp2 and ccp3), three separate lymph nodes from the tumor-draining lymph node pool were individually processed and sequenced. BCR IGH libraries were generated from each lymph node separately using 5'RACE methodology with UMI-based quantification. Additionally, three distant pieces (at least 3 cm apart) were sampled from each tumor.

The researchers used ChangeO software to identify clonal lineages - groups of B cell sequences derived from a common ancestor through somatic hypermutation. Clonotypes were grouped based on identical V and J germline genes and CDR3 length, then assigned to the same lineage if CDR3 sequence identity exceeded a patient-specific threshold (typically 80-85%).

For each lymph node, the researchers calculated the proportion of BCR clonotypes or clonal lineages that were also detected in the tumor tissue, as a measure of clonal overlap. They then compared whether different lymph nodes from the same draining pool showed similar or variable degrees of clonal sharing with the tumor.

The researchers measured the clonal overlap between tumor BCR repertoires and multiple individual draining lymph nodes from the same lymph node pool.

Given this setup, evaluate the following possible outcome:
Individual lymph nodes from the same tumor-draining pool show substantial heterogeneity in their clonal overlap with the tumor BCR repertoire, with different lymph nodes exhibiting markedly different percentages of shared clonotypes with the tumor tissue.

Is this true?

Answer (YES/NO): NO